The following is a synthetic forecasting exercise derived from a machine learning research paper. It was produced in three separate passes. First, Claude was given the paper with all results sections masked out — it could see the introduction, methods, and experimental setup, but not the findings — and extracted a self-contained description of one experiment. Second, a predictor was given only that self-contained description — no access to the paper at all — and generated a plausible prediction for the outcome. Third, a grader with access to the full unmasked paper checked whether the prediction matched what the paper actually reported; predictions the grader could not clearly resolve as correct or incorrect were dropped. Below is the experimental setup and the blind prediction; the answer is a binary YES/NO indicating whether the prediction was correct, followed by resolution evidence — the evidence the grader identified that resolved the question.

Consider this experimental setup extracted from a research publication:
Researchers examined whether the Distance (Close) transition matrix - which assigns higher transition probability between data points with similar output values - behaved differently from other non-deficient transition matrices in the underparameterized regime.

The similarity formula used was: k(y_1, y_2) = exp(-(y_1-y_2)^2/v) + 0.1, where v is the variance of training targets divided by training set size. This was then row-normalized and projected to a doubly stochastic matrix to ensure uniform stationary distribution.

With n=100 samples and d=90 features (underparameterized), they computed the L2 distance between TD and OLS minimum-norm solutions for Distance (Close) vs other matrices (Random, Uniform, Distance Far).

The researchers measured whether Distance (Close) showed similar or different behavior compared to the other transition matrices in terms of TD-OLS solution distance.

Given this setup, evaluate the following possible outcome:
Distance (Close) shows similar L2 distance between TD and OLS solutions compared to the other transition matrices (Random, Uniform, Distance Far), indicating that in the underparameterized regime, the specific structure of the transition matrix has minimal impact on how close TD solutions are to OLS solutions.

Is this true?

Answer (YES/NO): NO